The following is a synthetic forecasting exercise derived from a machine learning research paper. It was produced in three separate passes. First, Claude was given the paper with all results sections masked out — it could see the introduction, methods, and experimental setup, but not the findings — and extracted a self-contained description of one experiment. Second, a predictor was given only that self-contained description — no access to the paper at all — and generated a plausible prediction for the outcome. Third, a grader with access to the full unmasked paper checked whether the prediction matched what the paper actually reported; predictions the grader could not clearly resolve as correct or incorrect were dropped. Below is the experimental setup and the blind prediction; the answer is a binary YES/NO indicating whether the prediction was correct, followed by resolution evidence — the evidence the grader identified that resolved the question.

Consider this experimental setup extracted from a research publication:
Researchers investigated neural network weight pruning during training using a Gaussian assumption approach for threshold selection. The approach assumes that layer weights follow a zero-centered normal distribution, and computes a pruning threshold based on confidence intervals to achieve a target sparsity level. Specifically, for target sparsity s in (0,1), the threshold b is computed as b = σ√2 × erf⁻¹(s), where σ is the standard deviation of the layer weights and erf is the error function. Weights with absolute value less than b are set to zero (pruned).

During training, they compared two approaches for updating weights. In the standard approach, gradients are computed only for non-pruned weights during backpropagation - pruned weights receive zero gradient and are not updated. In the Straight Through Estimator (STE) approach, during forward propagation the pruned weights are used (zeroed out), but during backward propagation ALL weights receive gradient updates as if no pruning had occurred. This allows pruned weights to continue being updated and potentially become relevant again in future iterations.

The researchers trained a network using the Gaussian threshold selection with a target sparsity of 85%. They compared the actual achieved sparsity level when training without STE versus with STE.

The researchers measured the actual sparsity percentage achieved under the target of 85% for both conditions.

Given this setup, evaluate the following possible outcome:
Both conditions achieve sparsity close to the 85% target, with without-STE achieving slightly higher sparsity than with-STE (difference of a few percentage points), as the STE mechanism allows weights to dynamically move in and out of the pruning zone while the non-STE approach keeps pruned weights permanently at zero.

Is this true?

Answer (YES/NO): NO